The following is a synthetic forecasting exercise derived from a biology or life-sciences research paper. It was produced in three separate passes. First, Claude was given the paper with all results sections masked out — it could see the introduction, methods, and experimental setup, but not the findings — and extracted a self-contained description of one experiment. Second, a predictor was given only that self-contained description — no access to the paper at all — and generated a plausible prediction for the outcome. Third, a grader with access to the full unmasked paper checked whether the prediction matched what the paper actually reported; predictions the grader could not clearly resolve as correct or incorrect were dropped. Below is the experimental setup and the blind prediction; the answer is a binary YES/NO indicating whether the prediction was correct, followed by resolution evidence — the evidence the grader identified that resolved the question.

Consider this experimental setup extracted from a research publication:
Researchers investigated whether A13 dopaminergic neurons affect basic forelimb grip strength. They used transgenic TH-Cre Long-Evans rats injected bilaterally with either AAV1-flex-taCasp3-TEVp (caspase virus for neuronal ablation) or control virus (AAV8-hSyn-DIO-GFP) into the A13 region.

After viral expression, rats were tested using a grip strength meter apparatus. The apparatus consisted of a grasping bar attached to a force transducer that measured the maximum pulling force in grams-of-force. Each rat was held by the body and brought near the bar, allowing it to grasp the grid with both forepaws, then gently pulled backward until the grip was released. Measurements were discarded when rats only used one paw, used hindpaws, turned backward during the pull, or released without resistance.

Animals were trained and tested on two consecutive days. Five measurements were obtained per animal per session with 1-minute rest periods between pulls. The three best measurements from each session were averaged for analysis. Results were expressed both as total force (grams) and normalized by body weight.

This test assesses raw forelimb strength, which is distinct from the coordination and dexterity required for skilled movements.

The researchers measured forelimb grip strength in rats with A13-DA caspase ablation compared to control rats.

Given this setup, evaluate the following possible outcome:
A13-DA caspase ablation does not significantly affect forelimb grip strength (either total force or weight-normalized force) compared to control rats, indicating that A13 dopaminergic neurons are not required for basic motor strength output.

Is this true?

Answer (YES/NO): NO